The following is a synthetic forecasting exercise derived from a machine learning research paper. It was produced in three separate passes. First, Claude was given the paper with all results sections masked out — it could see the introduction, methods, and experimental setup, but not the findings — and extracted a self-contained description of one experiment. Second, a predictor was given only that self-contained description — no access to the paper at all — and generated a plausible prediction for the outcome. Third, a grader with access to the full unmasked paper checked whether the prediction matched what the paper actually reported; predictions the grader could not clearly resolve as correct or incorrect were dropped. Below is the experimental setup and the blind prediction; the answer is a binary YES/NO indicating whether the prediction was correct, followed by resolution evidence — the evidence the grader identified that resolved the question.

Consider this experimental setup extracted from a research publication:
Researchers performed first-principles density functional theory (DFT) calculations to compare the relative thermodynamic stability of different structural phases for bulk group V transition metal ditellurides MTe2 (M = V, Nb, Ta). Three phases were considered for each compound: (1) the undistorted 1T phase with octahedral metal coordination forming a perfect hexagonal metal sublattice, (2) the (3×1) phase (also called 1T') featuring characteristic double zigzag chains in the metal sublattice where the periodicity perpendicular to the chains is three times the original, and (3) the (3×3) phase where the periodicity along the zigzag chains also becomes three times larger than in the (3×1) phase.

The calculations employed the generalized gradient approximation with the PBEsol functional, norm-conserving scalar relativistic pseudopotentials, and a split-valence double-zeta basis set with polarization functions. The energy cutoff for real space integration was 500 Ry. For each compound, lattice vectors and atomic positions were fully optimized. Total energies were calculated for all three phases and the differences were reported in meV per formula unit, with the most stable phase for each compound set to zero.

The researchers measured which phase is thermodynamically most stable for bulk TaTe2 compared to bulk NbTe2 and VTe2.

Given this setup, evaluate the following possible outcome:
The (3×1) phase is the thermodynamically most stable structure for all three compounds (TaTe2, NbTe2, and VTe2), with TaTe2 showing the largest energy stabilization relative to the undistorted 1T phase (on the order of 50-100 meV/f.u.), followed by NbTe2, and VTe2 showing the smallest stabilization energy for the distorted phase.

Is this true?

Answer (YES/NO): NO